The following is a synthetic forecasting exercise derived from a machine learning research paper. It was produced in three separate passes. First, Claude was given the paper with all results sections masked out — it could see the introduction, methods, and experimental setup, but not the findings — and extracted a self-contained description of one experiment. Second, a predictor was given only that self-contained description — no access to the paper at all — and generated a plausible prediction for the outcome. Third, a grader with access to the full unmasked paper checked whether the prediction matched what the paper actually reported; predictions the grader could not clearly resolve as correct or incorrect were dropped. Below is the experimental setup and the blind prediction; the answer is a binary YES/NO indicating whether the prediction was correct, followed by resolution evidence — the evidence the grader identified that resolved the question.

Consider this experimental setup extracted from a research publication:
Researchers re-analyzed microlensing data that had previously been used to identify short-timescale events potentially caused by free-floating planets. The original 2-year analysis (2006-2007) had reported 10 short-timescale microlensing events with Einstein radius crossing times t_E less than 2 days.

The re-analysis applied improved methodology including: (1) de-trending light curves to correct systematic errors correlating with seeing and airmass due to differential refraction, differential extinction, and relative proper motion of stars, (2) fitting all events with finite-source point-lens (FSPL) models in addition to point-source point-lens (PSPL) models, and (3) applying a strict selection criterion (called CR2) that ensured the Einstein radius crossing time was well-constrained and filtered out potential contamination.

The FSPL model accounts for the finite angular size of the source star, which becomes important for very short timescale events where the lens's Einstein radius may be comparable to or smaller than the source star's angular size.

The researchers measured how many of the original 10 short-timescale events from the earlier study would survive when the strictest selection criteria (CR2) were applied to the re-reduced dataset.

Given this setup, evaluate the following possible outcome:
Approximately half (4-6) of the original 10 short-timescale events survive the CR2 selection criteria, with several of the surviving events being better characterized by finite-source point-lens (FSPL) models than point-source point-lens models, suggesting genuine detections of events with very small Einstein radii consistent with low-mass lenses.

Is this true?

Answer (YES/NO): YES